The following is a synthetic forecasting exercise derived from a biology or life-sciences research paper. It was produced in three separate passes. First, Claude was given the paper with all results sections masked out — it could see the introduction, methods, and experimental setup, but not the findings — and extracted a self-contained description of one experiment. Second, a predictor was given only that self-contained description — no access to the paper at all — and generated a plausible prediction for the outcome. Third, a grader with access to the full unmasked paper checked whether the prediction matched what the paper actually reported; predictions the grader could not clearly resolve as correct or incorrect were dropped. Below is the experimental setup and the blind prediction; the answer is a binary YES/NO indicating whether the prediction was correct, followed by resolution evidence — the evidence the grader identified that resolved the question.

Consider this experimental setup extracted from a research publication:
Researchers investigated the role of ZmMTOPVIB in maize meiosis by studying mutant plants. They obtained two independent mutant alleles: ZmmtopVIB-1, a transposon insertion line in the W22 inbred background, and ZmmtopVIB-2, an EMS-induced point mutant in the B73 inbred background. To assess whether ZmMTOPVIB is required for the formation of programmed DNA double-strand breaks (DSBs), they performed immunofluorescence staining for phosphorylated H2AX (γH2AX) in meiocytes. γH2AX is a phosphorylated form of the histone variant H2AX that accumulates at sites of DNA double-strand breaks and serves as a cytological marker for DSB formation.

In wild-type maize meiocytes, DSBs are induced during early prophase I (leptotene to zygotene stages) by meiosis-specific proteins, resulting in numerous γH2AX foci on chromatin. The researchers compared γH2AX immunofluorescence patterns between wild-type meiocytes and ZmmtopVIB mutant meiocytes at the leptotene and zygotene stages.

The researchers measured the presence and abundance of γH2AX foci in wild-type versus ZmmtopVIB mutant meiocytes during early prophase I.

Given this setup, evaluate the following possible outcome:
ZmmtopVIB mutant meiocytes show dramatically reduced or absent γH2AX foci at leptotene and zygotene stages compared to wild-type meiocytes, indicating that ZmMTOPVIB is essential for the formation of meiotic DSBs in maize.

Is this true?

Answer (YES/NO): YES